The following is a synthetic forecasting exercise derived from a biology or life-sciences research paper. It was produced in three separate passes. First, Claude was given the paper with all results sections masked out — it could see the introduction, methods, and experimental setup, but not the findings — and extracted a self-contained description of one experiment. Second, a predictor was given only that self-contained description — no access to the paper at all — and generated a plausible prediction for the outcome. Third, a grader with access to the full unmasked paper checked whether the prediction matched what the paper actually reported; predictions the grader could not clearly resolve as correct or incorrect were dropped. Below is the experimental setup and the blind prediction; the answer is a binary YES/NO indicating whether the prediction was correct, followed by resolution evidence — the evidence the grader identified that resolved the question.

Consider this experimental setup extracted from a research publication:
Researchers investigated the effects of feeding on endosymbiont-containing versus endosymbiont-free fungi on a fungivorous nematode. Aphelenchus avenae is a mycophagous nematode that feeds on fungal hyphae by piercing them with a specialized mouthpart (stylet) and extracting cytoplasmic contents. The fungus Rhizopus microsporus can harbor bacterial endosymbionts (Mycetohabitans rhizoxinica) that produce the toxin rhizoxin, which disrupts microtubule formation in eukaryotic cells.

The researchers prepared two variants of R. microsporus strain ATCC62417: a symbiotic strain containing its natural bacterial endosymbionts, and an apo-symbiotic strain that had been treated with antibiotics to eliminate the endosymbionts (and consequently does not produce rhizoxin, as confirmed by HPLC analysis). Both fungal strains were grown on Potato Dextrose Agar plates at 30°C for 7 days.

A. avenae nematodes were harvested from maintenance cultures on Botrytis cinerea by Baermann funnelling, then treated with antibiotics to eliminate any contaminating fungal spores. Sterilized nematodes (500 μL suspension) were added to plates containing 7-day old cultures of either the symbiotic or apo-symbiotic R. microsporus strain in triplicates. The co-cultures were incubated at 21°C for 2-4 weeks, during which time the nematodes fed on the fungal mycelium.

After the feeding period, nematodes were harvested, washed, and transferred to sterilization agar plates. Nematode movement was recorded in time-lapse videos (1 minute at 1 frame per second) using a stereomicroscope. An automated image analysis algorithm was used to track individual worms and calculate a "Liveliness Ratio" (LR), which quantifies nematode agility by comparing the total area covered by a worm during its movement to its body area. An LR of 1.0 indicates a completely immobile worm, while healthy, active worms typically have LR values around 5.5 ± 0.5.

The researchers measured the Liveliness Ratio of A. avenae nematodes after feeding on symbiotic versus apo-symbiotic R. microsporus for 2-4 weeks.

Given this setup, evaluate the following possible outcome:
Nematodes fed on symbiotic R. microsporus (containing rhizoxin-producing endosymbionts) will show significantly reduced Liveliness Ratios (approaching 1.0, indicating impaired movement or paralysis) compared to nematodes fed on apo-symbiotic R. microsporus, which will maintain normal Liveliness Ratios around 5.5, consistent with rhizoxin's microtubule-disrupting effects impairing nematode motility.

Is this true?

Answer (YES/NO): NO